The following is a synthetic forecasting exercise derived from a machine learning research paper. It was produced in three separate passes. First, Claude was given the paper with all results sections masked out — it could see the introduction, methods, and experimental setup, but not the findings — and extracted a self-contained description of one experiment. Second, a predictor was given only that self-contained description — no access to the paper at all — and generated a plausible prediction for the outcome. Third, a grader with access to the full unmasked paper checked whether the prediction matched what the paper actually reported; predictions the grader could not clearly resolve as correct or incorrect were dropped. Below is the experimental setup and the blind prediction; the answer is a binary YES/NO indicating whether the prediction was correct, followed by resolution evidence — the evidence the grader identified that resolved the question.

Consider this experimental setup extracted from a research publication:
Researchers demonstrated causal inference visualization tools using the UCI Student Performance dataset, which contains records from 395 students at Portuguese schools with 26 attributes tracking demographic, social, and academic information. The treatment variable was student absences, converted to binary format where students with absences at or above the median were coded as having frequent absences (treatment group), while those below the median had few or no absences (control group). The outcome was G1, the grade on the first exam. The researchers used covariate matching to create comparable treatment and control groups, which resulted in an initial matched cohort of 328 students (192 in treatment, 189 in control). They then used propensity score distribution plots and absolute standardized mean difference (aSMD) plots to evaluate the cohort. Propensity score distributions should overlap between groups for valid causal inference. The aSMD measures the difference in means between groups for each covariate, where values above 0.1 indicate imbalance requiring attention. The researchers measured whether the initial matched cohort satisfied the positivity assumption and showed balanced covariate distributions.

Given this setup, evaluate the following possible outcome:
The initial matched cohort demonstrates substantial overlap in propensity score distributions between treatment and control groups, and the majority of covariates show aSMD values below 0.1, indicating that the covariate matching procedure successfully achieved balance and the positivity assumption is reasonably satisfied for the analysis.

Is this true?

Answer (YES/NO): NO